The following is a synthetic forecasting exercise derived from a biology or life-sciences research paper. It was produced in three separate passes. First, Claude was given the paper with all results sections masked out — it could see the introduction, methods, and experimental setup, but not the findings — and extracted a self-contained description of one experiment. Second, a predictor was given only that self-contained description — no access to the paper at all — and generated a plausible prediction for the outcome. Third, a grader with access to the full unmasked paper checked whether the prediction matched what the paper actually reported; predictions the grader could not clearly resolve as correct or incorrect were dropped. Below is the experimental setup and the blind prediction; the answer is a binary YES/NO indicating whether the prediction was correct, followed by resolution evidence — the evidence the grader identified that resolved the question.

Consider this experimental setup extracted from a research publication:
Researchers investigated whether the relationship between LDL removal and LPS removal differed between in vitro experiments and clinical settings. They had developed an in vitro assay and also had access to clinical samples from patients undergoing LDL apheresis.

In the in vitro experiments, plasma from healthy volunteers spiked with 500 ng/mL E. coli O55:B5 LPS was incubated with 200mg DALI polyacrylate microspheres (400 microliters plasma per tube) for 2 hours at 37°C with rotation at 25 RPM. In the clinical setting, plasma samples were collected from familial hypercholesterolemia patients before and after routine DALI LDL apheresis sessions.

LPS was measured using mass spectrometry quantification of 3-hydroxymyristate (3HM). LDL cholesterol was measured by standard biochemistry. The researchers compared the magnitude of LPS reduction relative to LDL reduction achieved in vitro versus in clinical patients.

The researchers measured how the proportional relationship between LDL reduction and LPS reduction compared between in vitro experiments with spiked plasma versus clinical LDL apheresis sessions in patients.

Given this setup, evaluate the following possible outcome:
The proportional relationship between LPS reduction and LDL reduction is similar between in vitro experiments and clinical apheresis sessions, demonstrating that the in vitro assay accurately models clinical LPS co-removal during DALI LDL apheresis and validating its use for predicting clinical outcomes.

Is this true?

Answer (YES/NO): NO